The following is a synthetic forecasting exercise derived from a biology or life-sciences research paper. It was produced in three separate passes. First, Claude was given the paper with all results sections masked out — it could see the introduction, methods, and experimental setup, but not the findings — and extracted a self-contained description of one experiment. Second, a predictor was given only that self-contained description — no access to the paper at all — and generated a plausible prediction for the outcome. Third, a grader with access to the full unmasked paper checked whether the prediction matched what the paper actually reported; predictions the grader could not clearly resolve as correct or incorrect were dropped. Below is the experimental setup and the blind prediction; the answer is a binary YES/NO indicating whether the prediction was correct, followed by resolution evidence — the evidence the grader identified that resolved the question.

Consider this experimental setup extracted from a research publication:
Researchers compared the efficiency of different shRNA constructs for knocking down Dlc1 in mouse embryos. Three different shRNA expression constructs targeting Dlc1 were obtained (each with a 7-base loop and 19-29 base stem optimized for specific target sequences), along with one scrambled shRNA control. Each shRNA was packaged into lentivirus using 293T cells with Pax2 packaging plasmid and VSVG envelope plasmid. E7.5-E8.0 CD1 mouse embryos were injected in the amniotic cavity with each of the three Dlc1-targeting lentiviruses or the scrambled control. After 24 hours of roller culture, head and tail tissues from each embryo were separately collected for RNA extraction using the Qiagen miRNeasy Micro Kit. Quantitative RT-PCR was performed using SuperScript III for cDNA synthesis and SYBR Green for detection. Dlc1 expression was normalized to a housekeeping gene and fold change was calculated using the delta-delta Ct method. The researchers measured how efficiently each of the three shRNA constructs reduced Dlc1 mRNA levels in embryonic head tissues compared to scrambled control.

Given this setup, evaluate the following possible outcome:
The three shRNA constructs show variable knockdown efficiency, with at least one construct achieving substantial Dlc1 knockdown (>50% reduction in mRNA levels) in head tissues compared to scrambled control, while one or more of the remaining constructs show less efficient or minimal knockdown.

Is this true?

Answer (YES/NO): NO